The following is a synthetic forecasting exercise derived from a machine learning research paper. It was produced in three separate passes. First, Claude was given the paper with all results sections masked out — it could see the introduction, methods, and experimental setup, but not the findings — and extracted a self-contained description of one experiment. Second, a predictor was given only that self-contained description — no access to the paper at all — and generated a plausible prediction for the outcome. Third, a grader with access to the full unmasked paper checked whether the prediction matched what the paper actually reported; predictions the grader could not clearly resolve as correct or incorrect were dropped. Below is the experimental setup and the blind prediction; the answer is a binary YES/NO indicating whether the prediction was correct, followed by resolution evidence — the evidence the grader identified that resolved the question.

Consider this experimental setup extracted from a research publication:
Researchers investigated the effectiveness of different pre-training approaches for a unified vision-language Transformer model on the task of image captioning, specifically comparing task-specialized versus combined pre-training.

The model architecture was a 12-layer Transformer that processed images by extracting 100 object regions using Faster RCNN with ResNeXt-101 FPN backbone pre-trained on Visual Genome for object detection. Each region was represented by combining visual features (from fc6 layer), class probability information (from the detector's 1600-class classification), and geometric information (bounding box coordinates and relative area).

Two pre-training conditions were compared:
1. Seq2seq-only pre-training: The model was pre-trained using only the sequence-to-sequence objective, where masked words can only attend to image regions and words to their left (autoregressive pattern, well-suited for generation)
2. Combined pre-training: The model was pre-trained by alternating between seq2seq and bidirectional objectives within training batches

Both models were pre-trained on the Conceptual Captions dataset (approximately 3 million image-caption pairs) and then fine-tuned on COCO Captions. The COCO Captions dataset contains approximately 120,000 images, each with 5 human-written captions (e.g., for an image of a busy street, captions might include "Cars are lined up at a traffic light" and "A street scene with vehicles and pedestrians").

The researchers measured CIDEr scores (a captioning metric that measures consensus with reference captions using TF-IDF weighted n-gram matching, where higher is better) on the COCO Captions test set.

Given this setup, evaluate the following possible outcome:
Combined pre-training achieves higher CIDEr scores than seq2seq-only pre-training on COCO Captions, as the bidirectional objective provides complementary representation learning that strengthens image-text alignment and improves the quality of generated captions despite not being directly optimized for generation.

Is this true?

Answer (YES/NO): NO